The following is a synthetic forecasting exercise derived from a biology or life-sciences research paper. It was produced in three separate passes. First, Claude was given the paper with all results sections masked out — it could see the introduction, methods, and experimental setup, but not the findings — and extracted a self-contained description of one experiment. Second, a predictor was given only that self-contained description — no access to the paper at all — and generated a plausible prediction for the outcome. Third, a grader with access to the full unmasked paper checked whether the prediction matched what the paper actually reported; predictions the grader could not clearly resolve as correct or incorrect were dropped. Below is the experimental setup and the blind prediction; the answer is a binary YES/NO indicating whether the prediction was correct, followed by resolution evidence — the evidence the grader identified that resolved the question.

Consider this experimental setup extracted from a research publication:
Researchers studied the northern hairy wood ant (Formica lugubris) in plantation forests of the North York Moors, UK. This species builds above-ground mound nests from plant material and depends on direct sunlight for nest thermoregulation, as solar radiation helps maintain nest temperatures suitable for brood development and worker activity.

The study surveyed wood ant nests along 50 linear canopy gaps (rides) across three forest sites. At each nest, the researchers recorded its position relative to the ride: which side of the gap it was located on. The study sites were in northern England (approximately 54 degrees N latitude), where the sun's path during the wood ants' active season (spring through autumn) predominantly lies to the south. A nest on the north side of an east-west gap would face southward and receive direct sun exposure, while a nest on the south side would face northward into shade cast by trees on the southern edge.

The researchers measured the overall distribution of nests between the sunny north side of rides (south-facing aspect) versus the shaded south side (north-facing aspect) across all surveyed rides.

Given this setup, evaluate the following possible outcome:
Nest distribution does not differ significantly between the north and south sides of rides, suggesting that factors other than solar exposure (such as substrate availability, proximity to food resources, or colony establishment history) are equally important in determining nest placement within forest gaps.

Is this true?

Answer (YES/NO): NO